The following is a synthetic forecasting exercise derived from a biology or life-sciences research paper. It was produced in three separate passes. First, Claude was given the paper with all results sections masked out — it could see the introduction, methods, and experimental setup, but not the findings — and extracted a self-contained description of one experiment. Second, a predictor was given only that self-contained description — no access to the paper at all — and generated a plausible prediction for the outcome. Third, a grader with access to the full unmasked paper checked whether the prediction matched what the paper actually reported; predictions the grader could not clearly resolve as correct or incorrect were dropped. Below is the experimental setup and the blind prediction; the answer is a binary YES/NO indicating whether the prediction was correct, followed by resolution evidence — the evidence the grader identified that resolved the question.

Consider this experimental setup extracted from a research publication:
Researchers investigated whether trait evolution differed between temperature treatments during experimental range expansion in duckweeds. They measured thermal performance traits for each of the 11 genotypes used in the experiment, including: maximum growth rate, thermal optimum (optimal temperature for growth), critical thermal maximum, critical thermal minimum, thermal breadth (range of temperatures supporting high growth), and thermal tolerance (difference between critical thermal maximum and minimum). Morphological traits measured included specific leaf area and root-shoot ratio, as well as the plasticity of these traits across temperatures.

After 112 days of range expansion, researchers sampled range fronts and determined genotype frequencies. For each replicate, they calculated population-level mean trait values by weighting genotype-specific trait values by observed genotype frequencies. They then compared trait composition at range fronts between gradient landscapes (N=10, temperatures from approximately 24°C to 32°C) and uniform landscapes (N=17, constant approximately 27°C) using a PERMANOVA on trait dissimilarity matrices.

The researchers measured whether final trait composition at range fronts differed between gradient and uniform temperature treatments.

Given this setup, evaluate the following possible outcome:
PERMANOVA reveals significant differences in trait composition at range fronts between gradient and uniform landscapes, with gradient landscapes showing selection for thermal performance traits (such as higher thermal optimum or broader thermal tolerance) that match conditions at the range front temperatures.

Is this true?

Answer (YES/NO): NO